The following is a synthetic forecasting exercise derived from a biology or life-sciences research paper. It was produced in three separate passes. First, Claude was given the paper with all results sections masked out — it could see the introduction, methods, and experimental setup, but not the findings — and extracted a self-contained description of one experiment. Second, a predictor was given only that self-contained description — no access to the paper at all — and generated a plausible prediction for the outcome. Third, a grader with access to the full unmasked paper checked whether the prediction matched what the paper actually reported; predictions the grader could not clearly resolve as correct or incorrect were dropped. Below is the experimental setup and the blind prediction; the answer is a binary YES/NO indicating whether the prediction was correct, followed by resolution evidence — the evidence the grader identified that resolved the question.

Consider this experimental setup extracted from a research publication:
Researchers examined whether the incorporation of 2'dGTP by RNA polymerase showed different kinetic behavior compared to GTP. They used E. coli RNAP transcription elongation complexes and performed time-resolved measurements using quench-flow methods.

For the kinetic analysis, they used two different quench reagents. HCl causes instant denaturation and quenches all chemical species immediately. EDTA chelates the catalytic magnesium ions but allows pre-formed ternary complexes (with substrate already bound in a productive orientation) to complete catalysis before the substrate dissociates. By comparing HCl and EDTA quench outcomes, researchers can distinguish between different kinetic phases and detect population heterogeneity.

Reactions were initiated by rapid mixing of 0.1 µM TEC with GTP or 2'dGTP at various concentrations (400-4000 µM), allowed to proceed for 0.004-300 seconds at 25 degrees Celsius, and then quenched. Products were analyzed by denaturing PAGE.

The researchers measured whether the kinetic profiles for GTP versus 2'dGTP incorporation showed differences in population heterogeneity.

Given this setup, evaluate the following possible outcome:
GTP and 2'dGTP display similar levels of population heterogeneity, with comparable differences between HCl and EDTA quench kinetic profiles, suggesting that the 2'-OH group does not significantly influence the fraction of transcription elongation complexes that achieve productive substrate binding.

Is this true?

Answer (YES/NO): NO